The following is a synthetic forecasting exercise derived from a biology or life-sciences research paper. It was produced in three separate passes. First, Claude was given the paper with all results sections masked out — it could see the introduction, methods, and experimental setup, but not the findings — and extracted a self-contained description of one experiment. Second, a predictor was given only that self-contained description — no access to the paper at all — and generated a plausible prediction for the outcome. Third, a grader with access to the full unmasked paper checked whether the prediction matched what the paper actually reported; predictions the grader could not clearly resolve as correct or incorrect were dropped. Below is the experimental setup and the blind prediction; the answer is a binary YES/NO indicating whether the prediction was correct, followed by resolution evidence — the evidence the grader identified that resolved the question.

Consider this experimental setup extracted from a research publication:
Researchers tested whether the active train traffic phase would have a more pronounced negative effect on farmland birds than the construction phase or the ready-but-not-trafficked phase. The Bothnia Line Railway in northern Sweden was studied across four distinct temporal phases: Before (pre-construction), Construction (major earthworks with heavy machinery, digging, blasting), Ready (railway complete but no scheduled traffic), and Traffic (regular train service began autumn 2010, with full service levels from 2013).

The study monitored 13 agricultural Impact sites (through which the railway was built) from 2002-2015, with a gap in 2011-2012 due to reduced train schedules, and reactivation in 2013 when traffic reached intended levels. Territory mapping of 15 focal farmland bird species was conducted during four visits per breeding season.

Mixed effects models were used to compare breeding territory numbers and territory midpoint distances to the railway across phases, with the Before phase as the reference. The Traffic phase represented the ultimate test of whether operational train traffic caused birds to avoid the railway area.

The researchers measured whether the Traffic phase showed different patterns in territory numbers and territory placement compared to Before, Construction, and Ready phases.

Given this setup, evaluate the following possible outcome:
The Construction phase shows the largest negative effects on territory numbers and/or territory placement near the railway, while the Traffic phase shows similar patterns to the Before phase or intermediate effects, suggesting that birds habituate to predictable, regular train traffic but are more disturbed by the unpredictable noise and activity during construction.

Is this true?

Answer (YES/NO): NO